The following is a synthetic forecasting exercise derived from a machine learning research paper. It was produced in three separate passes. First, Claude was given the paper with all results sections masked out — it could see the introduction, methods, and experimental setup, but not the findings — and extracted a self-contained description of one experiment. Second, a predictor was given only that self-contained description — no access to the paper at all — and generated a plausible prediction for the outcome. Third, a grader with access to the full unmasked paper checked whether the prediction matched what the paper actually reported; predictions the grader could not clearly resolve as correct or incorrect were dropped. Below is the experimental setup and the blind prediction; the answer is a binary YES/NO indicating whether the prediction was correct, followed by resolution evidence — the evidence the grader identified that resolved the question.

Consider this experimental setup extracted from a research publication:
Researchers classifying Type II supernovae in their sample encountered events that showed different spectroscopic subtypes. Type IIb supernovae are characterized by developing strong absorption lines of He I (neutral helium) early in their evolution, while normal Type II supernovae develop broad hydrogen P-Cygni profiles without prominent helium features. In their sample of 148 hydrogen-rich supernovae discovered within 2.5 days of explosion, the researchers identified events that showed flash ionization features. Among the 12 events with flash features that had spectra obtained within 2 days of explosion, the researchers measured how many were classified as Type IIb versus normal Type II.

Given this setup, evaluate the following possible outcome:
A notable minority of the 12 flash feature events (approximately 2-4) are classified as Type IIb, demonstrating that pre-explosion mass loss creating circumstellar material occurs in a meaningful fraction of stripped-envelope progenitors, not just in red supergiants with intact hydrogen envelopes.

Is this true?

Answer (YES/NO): YES